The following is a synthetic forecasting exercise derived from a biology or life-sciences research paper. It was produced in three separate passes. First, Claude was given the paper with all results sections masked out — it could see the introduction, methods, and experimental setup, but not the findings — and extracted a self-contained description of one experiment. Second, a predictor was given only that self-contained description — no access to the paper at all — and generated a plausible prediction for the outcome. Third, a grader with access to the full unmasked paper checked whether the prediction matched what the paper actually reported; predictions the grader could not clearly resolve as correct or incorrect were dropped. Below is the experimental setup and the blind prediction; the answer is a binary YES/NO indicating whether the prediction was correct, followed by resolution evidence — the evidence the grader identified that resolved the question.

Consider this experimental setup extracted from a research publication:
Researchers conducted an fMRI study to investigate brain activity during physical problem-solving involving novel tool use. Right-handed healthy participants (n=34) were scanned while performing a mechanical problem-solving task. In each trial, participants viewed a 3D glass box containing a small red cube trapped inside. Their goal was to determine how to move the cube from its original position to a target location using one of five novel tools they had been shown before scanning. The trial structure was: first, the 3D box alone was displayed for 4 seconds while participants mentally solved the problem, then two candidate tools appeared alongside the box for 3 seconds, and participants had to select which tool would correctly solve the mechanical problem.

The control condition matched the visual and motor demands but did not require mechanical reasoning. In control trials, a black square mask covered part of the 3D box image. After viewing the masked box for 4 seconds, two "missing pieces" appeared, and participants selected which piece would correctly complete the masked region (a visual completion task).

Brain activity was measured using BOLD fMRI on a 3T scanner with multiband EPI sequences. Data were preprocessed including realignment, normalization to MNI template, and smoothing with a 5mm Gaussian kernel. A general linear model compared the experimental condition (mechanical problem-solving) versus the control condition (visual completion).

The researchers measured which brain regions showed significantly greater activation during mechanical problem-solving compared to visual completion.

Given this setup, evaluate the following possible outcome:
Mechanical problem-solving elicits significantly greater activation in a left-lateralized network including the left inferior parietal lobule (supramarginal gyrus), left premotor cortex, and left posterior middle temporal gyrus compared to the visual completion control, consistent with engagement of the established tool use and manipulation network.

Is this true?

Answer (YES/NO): NO